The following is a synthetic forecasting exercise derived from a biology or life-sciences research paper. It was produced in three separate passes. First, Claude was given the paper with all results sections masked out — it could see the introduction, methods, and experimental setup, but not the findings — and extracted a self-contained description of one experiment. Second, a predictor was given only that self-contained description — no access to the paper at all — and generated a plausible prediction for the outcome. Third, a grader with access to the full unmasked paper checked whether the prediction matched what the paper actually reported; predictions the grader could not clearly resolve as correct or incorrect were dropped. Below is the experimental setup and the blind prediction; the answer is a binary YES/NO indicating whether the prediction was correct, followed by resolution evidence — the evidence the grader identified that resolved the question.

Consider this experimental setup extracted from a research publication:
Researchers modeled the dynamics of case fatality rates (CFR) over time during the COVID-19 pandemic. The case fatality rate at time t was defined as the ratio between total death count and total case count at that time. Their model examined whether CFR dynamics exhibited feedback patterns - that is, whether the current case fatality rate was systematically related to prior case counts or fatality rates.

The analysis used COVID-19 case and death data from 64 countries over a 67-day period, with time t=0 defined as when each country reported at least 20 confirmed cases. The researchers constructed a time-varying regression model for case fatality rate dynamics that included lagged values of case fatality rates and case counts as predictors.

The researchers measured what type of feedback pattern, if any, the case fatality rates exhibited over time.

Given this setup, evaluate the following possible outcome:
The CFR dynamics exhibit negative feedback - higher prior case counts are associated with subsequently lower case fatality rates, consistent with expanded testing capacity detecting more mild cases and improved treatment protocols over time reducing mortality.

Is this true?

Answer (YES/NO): NO